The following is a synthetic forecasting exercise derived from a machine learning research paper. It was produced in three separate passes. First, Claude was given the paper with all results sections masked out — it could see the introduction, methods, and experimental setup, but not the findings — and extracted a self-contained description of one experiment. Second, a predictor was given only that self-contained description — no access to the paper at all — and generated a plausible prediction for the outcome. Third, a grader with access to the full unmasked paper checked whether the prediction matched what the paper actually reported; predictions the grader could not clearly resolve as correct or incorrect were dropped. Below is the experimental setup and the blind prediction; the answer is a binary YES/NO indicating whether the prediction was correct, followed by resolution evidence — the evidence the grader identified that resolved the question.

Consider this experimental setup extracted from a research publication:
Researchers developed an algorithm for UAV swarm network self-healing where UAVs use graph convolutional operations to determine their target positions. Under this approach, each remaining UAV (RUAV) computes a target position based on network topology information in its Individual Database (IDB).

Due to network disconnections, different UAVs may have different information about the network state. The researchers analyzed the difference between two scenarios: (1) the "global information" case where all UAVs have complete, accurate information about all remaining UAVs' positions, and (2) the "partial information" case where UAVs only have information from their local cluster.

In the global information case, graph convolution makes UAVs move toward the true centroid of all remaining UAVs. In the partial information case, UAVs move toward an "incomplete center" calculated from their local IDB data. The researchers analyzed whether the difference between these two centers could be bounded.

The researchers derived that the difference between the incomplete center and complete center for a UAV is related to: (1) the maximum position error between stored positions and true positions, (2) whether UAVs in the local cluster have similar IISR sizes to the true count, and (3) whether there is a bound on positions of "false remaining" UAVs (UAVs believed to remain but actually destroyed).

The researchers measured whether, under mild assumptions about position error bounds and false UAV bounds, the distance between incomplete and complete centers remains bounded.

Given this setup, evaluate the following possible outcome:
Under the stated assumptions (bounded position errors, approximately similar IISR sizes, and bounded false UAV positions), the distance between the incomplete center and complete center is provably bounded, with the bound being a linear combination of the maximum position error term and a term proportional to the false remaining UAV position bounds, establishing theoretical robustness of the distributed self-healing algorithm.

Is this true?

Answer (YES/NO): YES